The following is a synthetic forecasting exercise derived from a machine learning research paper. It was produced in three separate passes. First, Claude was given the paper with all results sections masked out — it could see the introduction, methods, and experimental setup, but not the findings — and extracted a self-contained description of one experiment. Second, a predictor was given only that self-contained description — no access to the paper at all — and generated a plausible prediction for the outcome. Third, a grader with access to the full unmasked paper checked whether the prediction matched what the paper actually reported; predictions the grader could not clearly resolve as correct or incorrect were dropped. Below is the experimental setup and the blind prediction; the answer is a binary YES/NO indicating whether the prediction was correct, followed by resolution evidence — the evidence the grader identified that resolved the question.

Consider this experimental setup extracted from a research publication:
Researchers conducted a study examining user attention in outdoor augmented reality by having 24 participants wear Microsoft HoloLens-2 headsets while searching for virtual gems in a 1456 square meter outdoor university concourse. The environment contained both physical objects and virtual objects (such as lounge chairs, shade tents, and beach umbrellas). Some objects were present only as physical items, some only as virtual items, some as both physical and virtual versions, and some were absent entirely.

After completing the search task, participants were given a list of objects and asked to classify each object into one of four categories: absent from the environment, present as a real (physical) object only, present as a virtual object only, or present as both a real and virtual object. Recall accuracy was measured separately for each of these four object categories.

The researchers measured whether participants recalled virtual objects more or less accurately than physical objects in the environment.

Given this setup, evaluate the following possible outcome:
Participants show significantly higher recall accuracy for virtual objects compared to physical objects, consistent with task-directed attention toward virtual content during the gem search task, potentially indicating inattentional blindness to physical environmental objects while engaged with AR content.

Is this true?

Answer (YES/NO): YES